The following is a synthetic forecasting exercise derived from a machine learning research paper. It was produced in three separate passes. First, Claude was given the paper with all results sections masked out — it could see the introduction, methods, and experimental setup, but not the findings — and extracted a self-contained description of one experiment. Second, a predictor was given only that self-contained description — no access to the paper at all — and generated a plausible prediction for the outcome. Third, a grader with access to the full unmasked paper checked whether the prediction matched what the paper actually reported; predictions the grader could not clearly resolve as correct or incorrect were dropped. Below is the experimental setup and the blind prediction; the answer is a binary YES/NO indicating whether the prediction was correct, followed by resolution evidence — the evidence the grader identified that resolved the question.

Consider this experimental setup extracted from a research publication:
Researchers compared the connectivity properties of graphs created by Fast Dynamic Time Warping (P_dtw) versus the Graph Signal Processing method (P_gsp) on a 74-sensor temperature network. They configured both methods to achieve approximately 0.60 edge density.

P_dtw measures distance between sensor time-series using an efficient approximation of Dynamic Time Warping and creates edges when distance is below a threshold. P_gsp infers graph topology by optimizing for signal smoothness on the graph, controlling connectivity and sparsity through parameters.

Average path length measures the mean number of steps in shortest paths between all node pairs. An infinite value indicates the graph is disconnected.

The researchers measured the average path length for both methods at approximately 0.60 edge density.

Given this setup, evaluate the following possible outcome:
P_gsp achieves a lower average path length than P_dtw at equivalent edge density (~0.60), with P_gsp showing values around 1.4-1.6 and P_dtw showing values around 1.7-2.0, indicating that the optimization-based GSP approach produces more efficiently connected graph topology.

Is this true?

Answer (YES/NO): NO